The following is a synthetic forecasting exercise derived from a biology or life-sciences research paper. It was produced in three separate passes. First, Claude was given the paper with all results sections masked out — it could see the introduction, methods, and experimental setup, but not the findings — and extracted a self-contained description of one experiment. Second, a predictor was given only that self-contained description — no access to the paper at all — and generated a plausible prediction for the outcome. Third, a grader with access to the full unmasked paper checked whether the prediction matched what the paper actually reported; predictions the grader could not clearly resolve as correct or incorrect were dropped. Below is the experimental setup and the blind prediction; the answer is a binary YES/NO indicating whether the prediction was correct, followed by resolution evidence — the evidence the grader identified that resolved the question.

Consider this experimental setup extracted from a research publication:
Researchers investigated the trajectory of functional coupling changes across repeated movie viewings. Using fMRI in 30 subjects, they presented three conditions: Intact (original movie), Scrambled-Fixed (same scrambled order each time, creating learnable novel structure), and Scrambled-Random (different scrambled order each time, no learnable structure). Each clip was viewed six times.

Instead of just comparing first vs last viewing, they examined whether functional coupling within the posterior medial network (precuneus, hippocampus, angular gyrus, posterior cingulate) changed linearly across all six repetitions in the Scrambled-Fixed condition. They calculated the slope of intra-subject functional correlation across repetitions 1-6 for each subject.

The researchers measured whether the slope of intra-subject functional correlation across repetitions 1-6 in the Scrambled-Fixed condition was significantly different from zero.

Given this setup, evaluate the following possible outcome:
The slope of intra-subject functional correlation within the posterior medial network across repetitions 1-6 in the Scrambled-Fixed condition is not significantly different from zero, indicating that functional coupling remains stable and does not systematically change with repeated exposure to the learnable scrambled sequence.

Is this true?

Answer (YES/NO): NO